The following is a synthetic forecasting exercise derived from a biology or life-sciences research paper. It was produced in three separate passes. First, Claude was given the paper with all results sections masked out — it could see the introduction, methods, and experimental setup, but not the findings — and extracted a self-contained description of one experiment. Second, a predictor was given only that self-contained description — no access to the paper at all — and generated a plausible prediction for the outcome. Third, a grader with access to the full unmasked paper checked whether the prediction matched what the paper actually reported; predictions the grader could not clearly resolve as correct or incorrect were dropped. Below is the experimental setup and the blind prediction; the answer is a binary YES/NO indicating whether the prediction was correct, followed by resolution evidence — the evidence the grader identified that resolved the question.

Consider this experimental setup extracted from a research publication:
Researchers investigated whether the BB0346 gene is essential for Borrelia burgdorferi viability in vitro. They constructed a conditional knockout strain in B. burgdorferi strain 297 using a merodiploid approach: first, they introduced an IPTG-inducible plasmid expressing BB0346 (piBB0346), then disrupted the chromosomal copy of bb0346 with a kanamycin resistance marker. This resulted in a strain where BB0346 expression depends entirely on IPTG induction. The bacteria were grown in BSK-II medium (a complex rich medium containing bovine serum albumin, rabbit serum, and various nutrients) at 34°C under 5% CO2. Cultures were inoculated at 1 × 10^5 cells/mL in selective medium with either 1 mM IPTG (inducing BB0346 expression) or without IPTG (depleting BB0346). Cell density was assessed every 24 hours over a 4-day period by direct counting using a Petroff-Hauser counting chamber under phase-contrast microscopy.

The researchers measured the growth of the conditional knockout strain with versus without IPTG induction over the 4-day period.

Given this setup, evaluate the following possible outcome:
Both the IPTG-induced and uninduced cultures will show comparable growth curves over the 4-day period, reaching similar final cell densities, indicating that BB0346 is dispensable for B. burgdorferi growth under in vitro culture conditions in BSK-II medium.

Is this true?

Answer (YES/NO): NO